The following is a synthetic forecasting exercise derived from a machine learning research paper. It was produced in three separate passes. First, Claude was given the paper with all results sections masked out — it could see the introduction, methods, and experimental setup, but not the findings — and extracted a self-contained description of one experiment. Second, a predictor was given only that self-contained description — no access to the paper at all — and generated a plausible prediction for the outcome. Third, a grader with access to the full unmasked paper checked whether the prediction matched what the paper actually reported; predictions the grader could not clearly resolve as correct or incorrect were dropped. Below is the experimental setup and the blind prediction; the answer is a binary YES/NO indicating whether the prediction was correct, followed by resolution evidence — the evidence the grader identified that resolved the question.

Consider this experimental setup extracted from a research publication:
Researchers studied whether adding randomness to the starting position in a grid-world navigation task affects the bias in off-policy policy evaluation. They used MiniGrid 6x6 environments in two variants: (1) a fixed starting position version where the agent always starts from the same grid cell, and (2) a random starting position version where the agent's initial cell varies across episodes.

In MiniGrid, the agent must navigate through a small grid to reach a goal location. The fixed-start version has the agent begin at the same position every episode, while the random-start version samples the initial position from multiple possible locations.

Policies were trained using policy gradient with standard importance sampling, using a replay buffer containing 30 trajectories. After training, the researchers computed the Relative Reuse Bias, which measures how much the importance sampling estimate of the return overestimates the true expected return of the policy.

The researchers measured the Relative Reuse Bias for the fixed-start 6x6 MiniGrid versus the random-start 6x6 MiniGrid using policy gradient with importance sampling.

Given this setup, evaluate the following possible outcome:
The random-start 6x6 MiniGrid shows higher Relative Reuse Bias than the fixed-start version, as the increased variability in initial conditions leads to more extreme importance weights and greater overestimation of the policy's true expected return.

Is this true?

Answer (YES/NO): NO